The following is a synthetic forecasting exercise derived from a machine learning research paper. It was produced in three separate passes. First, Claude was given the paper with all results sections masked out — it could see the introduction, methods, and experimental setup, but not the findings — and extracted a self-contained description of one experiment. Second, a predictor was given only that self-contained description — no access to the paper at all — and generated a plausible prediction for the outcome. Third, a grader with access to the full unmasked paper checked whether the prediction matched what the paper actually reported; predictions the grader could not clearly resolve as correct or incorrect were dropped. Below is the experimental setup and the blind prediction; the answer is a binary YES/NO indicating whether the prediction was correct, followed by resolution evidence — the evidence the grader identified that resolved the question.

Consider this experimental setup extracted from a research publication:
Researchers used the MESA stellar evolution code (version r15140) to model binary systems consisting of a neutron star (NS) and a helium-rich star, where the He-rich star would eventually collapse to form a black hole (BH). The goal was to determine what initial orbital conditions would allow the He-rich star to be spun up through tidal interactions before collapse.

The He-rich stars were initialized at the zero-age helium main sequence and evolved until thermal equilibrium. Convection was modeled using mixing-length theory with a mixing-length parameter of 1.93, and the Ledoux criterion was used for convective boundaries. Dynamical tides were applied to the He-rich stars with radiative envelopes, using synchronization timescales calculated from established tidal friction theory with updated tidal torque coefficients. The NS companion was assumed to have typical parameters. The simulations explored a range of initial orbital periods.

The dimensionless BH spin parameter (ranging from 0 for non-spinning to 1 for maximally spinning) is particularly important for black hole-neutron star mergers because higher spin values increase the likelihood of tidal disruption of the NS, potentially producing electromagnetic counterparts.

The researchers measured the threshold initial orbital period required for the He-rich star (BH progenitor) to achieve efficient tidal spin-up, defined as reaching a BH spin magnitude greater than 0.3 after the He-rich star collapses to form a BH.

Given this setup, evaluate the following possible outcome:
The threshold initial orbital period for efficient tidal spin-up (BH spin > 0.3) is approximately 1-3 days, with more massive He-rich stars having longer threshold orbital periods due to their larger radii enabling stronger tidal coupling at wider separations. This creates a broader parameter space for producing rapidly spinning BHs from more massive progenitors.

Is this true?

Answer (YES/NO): NO